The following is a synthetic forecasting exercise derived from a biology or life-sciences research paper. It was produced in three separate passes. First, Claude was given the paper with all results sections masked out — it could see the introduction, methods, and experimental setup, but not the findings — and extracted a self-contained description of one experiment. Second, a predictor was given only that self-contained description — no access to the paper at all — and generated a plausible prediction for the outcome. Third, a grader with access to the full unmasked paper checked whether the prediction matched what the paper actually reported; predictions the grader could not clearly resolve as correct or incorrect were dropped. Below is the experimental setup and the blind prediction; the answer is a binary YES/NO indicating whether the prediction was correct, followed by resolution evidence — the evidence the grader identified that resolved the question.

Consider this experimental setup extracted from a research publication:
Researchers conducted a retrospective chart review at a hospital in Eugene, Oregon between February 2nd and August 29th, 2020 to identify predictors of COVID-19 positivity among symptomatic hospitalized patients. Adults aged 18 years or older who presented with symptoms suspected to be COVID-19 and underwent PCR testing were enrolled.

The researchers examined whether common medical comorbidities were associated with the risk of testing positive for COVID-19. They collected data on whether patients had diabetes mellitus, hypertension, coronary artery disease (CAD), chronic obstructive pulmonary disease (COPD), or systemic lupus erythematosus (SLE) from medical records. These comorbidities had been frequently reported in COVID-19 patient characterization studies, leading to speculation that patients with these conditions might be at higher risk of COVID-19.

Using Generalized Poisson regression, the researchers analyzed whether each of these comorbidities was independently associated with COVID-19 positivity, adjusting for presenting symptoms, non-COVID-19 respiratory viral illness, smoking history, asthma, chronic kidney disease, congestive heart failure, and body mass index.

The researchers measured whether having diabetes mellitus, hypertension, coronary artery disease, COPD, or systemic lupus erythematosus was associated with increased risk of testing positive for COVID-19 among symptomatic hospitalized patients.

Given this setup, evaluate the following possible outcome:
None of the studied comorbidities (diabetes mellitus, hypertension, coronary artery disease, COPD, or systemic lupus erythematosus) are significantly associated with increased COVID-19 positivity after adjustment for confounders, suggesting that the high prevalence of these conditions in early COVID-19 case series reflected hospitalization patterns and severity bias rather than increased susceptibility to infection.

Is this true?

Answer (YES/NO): YES